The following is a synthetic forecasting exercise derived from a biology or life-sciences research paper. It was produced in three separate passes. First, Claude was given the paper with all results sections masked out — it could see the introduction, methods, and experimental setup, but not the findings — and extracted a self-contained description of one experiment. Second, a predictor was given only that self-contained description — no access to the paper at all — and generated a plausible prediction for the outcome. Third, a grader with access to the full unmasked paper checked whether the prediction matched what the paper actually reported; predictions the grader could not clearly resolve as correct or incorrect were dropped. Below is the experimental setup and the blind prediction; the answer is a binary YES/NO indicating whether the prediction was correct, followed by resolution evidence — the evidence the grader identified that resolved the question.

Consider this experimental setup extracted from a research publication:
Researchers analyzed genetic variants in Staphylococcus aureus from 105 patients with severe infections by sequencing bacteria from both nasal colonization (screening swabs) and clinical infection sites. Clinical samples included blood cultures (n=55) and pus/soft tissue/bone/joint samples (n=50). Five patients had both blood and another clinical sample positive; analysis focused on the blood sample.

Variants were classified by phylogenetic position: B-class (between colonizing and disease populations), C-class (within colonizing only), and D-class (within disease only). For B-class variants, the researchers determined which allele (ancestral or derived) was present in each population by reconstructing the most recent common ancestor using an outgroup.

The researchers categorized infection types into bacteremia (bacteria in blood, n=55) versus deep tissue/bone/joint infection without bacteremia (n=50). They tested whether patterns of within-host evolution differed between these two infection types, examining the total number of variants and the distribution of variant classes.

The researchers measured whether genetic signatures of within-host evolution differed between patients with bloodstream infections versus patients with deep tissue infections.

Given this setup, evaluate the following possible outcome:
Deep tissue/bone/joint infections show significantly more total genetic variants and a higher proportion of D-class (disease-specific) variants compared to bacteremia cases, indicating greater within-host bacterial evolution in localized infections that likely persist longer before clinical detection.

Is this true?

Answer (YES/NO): NO